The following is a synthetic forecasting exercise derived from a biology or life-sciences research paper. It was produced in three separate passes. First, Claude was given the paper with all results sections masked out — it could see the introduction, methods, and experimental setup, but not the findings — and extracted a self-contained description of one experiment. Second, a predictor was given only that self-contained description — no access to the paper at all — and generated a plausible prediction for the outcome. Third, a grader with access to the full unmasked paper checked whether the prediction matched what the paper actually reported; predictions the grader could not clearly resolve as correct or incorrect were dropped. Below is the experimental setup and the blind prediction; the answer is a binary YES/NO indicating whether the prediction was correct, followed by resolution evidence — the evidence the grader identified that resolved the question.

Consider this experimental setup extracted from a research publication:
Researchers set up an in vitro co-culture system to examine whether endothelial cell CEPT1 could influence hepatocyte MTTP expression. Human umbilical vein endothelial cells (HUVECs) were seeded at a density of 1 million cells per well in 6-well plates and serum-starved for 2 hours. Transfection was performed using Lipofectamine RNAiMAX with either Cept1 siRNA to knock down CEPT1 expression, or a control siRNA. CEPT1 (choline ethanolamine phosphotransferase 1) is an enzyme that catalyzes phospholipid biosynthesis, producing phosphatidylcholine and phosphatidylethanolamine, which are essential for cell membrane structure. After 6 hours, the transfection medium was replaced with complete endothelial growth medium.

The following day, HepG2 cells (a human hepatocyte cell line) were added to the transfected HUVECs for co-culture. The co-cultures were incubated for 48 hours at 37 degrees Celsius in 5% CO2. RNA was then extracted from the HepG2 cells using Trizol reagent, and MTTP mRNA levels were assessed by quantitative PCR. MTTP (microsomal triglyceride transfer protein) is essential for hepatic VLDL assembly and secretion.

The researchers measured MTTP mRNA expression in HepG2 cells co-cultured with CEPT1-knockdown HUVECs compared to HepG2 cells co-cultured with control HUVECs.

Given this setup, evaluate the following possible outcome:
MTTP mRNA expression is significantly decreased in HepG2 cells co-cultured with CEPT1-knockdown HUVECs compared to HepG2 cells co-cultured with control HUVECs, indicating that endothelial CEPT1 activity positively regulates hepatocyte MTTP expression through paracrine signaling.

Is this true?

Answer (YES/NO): YES